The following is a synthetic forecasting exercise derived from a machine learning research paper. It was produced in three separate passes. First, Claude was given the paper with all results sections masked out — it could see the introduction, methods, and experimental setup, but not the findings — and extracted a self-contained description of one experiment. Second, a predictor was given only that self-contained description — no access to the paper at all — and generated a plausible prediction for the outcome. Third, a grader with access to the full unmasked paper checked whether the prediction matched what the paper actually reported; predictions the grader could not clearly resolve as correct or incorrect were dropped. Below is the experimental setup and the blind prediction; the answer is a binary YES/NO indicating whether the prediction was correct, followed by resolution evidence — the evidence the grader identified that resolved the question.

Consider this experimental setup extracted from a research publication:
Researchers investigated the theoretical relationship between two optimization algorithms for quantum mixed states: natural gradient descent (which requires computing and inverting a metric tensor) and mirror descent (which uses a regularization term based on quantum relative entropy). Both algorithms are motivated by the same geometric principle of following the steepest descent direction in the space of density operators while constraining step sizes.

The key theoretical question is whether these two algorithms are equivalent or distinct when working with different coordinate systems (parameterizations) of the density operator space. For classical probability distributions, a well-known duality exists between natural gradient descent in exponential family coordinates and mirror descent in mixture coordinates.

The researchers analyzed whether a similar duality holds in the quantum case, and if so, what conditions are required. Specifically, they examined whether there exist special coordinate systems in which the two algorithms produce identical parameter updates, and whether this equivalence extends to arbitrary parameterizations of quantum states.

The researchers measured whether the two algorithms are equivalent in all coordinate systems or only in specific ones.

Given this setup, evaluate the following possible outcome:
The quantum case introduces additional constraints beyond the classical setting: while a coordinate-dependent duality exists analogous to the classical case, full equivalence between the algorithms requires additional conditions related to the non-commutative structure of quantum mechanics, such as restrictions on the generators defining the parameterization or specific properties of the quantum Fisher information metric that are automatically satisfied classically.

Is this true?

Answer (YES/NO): NO